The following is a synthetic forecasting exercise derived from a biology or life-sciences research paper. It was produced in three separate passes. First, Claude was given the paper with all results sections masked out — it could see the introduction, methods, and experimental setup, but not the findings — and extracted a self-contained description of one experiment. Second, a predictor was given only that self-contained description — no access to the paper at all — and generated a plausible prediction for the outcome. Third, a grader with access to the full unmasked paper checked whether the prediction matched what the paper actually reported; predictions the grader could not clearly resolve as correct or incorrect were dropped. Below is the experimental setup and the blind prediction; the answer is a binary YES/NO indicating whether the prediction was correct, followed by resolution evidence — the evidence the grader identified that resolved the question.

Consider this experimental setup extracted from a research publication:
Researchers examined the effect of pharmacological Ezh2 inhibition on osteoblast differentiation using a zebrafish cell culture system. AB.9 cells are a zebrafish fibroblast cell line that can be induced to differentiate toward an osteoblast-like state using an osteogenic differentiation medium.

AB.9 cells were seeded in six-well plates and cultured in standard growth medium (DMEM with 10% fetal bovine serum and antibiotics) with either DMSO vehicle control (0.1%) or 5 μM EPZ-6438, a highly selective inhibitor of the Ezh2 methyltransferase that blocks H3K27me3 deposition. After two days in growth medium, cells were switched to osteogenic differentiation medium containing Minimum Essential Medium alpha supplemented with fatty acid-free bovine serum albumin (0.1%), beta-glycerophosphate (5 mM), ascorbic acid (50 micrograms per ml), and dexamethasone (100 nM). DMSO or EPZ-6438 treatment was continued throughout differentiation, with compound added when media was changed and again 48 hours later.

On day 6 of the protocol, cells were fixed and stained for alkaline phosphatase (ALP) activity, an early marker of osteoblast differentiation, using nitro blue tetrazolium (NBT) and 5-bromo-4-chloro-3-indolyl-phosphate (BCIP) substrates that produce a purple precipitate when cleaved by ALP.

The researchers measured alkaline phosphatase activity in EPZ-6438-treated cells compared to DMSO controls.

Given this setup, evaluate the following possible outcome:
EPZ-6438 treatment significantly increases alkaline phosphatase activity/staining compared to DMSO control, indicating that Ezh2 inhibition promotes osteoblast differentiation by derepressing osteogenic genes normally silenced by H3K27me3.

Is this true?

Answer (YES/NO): YES